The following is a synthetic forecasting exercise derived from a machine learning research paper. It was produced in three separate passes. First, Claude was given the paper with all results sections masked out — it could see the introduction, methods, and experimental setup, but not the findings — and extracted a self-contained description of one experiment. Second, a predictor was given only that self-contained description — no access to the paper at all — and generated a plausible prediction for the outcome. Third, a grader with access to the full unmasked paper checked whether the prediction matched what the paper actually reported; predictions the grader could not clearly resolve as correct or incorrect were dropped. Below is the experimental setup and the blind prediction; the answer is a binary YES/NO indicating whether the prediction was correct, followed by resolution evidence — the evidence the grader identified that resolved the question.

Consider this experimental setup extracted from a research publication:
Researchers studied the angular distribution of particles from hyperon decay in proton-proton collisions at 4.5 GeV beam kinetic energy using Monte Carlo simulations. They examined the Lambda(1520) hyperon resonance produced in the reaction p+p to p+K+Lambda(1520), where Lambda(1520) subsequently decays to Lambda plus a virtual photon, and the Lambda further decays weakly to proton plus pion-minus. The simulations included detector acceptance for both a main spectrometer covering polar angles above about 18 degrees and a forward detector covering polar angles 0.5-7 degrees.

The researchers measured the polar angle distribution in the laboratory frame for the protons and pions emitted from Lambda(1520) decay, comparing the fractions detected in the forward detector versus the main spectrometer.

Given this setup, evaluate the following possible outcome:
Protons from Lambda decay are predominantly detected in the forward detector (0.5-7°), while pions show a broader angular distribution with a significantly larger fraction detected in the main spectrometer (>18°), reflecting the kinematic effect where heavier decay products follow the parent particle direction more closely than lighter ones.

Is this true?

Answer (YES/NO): NO